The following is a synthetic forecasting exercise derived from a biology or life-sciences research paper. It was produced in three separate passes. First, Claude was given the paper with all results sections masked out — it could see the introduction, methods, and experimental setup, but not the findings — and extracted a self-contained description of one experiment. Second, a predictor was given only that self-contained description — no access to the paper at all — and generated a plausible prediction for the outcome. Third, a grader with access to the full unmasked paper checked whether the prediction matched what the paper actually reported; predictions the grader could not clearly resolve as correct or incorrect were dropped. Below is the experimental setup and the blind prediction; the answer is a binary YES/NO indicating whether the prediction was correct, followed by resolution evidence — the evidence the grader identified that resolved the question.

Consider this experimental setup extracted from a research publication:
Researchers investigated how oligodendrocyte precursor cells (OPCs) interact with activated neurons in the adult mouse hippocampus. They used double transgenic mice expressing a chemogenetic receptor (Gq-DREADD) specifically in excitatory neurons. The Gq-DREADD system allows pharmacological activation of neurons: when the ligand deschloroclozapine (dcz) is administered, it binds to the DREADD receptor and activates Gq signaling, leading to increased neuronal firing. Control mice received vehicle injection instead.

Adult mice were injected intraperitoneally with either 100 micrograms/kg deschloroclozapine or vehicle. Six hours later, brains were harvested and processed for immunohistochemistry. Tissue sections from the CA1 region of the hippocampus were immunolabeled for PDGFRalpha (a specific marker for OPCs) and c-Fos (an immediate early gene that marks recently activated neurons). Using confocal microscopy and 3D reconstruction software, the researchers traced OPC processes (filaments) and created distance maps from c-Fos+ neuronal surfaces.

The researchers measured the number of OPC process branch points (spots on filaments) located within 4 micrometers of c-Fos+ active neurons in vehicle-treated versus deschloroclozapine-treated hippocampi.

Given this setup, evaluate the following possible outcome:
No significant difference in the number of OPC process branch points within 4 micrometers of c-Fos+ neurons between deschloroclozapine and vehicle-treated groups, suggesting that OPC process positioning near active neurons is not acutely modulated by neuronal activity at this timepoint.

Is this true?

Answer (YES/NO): NO